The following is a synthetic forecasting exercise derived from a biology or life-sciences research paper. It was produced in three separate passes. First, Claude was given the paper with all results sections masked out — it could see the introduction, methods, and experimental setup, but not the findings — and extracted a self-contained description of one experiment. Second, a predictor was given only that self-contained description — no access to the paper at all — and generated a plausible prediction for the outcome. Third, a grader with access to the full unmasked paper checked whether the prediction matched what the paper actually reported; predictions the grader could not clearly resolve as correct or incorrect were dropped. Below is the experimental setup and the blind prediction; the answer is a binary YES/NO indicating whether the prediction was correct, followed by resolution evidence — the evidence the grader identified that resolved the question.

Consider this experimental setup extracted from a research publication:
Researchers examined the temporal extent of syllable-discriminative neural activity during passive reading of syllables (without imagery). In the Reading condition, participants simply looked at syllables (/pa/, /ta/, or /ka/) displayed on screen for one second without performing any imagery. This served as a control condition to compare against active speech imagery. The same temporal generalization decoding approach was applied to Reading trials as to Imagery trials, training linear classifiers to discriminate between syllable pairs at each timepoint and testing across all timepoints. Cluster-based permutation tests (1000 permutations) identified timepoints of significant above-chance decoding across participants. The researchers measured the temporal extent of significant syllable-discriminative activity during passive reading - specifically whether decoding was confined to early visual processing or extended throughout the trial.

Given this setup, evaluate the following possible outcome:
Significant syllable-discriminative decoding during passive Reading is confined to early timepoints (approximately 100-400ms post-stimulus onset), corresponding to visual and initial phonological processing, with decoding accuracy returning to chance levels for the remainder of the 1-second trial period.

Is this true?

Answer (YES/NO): YES